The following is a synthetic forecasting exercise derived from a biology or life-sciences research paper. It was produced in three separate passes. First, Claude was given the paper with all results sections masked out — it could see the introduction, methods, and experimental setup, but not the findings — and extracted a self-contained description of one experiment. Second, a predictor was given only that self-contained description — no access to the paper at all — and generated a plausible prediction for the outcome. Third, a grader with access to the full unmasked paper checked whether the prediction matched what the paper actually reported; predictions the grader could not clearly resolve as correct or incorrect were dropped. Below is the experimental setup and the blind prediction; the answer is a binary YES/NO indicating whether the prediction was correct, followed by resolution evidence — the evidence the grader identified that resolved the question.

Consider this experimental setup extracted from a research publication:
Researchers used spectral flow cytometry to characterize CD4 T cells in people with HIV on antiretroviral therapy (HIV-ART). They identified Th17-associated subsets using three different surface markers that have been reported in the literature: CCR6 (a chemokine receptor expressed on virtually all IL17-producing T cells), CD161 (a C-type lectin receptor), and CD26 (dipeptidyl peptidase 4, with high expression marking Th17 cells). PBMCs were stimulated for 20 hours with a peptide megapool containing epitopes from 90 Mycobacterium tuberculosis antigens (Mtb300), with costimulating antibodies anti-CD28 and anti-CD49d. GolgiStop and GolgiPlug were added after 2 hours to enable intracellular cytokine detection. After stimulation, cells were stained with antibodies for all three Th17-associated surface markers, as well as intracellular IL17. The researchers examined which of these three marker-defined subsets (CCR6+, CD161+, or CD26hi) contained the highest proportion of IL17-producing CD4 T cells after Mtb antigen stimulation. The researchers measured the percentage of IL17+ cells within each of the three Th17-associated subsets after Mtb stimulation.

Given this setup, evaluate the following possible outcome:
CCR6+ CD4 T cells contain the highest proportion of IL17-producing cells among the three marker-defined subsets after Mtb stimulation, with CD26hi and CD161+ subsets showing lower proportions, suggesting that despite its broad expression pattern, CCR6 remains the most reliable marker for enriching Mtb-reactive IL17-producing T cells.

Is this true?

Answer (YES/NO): NO